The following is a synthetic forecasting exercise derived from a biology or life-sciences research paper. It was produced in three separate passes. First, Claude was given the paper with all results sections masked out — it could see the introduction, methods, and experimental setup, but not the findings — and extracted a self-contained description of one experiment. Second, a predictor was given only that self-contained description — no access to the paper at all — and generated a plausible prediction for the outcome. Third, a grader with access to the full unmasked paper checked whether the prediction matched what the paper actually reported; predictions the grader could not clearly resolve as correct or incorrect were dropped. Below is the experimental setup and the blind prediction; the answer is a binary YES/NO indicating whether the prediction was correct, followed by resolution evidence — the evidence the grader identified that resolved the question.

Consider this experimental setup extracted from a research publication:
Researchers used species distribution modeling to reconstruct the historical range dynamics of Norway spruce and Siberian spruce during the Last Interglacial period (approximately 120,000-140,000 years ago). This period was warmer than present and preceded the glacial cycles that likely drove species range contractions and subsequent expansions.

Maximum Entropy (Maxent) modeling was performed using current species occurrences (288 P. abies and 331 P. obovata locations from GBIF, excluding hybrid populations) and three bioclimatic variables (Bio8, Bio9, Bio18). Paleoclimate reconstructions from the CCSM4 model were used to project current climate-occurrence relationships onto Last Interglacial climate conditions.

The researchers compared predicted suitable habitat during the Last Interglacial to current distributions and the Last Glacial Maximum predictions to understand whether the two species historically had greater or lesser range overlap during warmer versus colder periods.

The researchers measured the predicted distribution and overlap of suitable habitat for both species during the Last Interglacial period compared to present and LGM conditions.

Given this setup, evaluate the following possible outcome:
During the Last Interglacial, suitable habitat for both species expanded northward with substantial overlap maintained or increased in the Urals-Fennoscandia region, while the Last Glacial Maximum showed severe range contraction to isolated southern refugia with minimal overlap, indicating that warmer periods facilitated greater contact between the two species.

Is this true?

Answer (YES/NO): NO